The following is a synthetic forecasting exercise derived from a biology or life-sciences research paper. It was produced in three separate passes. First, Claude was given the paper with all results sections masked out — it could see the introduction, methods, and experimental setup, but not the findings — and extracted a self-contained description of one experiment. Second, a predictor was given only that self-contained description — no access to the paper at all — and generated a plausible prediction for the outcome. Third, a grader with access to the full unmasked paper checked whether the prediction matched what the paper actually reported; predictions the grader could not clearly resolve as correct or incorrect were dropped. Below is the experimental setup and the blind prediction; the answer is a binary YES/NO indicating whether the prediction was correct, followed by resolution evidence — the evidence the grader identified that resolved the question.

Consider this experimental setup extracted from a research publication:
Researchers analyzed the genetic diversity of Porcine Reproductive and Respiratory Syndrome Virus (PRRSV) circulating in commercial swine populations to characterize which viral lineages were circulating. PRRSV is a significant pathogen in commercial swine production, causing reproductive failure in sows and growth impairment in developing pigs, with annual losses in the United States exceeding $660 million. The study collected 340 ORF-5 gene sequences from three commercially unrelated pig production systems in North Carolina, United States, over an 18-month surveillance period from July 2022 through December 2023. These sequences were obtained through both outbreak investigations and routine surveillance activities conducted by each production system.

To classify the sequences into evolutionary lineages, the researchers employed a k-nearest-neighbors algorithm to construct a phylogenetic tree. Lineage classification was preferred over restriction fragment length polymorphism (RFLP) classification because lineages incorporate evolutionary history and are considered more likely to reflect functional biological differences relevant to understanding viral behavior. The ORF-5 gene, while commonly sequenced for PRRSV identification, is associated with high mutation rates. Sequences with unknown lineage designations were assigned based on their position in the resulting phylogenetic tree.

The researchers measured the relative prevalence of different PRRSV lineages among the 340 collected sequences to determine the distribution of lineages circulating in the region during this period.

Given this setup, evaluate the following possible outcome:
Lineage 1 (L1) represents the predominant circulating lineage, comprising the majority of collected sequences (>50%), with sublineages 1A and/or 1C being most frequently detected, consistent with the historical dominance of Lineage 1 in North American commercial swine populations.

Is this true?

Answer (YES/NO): YES